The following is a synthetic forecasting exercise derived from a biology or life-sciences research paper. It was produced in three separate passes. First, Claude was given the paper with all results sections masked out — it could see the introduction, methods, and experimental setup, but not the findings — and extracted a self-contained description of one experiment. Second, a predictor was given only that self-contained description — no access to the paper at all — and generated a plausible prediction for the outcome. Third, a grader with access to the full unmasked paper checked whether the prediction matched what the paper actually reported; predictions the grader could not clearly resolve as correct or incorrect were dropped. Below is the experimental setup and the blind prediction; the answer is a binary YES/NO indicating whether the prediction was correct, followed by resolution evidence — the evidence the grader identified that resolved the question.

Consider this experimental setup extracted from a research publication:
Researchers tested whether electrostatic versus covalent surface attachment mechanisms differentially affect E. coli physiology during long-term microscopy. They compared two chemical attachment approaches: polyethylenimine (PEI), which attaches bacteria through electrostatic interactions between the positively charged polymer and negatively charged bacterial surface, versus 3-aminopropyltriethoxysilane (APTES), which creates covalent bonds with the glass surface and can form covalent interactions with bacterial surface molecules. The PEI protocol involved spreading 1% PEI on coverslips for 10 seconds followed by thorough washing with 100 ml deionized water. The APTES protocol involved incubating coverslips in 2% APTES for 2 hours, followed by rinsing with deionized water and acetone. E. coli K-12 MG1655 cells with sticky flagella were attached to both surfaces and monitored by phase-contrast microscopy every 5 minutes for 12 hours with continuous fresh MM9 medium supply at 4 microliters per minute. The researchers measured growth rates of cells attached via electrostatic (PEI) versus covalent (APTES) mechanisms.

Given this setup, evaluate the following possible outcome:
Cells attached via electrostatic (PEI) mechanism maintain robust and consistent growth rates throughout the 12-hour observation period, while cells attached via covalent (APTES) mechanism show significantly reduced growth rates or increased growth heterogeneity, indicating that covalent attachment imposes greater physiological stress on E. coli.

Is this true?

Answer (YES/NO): NO